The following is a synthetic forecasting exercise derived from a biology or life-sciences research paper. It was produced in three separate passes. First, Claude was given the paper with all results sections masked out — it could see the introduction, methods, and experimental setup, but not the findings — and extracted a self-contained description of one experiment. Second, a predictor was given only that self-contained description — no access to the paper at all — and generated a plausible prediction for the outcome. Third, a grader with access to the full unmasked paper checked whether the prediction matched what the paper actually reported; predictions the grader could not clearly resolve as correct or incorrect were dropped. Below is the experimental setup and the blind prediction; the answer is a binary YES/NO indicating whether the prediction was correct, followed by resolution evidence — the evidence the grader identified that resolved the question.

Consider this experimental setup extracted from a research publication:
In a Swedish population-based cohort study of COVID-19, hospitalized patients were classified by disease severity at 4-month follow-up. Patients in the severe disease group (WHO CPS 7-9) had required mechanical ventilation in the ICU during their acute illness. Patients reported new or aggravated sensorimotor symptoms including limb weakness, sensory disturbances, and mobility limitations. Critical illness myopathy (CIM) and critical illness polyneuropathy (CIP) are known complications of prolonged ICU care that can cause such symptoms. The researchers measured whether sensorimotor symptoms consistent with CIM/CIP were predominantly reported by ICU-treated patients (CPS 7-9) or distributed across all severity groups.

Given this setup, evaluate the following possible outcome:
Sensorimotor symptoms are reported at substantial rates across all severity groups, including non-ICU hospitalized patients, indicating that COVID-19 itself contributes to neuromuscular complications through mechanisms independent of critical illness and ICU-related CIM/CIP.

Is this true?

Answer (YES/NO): NO